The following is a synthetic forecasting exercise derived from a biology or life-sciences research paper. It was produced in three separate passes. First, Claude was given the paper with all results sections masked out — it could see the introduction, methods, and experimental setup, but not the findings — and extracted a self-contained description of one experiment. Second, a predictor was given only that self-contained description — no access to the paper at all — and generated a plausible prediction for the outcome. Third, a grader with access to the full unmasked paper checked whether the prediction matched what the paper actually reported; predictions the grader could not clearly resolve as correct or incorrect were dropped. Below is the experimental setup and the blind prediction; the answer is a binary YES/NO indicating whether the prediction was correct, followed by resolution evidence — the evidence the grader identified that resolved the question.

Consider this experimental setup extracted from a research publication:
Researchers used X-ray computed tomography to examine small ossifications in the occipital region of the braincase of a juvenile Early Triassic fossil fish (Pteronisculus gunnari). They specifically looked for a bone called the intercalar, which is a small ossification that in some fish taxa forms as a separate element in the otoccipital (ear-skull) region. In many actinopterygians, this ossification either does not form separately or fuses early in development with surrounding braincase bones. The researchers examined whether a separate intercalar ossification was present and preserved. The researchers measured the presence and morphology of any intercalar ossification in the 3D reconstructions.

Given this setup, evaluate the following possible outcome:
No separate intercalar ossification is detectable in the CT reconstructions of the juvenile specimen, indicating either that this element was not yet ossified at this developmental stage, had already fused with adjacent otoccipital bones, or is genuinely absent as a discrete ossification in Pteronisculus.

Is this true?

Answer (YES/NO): NO